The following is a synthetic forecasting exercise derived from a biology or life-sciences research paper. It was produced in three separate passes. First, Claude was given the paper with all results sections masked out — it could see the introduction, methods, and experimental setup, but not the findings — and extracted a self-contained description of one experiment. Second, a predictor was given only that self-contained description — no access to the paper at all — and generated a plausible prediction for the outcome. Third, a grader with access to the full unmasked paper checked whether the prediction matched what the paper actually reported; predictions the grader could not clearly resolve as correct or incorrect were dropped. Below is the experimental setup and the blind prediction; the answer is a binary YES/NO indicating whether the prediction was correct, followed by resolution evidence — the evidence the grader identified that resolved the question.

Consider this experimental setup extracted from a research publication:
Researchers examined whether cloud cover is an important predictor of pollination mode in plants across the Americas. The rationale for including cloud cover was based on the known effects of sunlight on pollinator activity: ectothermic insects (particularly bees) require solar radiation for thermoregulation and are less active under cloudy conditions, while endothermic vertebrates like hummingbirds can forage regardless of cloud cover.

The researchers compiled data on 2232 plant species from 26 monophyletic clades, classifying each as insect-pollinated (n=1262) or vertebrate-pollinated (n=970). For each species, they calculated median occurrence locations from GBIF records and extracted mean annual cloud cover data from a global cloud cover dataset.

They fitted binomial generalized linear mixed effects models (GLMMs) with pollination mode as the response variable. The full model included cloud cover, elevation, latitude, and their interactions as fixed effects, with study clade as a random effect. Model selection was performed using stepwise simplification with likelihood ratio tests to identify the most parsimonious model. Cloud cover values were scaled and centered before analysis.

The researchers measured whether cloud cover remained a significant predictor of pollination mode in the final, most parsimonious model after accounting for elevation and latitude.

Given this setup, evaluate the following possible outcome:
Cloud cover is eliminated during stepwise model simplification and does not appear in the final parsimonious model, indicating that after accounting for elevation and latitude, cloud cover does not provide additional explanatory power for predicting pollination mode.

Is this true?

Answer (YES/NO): YES